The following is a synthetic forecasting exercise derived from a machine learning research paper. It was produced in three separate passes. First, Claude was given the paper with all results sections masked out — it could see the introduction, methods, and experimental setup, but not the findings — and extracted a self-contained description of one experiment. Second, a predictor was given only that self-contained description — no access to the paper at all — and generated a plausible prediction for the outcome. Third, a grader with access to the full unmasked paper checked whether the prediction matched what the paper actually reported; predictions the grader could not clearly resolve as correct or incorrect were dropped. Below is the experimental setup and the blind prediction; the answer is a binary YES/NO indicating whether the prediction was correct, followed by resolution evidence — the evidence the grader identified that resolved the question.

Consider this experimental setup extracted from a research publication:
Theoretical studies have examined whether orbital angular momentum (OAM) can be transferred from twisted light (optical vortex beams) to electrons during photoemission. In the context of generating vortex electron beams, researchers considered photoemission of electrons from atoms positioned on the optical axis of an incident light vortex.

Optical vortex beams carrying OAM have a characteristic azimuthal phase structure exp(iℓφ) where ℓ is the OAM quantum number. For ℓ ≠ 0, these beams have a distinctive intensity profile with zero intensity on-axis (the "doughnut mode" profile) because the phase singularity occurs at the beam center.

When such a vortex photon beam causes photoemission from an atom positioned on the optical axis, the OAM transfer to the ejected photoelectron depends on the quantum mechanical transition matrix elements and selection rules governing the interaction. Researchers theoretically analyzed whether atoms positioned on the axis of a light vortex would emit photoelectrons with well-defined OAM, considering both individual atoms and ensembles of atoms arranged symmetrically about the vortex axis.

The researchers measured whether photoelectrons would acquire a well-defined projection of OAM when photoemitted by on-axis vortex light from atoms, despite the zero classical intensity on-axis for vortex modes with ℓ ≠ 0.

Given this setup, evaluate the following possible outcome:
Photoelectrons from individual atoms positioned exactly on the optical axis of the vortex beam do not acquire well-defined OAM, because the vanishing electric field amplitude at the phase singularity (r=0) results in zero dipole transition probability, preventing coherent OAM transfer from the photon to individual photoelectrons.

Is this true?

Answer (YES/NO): NO